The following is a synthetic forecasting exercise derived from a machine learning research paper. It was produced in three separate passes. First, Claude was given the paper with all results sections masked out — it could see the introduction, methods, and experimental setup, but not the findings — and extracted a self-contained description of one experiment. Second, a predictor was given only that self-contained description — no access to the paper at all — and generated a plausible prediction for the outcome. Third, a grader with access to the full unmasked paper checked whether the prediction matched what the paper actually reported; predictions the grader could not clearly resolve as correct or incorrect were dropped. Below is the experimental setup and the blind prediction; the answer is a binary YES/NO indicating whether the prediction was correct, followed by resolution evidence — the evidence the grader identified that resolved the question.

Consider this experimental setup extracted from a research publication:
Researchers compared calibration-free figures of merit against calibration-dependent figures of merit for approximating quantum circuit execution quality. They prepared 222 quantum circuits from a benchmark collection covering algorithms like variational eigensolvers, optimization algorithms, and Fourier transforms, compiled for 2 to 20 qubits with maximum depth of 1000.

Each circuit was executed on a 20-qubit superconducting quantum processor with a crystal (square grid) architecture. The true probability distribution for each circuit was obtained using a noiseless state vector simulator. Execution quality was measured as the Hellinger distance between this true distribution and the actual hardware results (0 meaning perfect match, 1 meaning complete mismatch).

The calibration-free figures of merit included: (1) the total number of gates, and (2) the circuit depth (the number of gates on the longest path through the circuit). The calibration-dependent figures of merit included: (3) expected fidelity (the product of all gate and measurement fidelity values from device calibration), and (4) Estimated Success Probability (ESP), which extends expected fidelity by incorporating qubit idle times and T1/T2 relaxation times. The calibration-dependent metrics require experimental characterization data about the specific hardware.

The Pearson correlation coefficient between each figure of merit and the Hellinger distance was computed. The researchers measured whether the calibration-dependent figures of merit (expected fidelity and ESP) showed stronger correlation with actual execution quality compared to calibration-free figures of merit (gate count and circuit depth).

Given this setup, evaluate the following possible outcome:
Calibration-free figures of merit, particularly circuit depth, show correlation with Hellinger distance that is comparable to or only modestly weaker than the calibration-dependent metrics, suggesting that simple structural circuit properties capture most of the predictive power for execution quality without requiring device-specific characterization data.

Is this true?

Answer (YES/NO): NO